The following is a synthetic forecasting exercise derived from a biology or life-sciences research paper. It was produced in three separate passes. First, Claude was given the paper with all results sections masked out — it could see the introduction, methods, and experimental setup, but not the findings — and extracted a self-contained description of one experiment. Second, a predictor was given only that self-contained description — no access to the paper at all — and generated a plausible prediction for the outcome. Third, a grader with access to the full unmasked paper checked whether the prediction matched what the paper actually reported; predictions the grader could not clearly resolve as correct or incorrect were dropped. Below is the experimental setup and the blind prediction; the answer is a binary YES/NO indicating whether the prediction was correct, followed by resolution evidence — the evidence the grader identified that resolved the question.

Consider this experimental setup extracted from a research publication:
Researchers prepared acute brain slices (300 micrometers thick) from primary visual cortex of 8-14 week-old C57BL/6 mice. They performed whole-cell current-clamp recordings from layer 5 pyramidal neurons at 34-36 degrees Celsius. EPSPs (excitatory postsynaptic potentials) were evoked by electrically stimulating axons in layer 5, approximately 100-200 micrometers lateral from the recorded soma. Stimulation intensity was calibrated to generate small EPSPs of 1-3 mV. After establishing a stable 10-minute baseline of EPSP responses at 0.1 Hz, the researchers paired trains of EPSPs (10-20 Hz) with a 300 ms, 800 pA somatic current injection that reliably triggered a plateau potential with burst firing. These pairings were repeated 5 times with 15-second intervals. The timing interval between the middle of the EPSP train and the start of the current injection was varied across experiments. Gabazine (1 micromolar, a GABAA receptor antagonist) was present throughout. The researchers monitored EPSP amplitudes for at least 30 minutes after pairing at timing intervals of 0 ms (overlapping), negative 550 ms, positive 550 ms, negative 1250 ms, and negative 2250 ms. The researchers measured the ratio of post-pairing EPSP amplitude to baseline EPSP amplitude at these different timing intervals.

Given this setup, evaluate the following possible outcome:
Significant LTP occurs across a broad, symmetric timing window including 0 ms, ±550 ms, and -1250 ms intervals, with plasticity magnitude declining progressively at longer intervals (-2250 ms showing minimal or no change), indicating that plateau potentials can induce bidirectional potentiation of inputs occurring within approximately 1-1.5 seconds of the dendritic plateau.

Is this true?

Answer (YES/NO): NO